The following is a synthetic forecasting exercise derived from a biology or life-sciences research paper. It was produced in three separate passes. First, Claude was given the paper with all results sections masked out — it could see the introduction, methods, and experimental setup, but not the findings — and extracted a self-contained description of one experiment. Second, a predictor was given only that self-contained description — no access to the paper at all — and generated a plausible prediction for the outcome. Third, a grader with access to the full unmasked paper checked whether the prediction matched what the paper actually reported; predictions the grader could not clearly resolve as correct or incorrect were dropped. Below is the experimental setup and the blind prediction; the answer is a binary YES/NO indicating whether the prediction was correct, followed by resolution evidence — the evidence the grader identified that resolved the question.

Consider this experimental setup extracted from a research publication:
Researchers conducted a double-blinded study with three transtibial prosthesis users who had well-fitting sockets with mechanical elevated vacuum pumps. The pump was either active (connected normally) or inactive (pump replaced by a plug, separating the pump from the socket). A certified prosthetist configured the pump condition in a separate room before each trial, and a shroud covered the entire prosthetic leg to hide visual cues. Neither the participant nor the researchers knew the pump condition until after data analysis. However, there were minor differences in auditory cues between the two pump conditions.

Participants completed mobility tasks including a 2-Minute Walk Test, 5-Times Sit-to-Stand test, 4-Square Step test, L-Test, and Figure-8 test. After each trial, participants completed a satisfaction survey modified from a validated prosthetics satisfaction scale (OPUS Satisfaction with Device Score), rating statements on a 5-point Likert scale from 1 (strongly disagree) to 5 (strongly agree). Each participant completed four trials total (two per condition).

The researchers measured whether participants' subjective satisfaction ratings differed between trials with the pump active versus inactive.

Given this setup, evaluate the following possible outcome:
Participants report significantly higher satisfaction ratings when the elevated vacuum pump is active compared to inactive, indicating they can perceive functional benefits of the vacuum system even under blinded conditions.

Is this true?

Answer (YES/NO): NO